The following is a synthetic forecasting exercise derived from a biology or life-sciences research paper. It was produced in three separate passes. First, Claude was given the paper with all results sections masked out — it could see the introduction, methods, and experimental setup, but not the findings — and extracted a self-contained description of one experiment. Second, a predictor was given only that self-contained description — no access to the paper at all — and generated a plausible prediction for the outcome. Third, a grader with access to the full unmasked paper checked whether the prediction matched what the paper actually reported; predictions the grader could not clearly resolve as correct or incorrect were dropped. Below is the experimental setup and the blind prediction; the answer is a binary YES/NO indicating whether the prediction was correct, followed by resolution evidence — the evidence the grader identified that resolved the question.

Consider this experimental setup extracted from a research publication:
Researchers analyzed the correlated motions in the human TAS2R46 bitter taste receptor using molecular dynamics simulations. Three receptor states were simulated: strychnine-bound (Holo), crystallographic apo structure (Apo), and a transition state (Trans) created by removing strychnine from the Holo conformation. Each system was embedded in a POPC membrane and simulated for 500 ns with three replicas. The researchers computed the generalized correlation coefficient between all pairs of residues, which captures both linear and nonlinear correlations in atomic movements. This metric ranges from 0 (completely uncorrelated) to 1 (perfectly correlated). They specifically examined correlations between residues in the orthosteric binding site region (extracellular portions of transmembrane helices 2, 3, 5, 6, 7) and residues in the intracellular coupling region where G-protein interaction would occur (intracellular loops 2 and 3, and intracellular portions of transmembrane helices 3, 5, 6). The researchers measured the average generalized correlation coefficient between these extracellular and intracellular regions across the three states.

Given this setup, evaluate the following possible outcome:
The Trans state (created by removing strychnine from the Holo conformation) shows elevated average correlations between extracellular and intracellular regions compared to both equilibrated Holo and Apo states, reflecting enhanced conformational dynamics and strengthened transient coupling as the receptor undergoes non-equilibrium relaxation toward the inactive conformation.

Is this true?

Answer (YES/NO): NO